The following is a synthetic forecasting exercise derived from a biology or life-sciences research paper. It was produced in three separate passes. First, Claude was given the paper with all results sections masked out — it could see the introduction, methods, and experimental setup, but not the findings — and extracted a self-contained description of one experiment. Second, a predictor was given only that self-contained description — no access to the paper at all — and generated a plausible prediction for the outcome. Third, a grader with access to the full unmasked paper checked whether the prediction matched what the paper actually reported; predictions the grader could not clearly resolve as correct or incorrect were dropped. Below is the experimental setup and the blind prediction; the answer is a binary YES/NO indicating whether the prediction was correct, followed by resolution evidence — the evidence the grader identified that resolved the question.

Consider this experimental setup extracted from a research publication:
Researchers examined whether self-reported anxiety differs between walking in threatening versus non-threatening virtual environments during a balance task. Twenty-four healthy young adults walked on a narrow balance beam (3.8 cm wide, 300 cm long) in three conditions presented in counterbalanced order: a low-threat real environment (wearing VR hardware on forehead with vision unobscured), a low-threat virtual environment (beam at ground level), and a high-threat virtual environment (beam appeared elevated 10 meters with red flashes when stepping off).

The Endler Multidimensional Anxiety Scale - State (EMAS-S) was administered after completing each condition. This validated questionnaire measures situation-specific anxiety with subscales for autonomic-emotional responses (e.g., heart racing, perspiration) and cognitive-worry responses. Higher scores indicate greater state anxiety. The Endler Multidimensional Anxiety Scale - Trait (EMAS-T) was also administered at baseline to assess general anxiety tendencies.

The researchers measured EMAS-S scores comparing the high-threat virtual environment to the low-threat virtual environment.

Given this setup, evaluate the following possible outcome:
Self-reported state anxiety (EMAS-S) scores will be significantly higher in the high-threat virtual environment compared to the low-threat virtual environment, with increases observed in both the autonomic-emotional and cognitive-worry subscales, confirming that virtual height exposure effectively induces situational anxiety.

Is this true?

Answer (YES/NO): NO